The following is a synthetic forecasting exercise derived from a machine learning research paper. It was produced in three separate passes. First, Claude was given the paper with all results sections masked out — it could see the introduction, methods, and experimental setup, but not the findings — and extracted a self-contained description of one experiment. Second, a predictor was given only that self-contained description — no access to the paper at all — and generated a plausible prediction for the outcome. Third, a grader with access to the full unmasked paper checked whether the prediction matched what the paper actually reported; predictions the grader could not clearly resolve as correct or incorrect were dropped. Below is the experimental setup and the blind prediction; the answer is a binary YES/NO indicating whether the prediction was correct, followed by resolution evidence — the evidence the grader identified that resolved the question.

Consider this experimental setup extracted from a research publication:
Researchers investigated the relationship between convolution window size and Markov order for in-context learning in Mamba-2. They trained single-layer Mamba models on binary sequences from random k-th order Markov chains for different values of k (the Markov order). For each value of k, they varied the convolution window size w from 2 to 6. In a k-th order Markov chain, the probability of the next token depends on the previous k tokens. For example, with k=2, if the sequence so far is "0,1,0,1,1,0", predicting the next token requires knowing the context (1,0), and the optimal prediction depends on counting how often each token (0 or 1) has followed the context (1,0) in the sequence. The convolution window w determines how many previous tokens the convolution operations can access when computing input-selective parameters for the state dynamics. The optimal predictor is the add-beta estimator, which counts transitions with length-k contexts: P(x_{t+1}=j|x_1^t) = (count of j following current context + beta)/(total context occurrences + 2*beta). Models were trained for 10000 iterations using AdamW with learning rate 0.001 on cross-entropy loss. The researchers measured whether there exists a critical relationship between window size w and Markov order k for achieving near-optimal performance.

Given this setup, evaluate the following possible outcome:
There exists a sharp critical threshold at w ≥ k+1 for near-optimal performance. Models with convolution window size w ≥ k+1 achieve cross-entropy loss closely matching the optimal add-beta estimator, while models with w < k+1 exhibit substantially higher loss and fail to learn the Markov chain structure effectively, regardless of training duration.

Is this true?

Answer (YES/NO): YES